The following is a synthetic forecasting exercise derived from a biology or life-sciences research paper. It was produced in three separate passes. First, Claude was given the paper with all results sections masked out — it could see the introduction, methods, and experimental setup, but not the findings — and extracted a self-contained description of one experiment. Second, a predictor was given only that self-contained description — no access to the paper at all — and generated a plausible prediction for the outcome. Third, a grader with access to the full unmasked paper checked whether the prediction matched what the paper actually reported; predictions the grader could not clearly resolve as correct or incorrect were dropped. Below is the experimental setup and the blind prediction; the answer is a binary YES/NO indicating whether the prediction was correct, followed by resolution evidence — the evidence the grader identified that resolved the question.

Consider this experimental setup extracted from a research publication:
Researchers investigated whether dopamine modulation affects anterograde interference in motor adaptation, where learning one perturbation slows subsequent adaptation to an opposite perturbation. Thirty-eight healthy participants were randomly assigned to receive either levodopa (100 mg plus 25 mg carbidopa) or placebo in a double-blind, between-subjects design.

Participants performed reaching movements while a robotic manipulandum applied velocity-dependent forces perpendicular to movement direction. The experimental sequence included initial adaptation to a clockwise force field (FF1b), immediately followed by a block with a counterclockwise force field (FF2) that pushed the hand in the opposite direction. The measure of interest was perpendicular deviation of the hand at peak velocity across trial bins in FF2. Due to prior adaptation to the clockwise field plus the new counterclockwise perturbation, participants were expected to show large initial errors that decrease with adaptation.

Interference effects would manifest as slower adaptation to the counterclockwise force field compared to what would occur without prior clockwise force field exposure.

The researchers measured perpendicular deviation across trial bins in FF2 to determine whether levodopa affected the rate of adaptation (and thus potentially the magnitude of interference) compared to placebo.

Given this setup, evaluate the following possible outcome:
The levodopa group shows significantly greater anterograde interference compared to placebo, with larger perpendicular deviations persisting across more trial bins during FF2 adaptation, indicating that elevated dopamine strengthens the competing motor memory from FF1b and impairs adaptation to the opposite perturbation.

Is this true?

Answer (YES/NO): NO